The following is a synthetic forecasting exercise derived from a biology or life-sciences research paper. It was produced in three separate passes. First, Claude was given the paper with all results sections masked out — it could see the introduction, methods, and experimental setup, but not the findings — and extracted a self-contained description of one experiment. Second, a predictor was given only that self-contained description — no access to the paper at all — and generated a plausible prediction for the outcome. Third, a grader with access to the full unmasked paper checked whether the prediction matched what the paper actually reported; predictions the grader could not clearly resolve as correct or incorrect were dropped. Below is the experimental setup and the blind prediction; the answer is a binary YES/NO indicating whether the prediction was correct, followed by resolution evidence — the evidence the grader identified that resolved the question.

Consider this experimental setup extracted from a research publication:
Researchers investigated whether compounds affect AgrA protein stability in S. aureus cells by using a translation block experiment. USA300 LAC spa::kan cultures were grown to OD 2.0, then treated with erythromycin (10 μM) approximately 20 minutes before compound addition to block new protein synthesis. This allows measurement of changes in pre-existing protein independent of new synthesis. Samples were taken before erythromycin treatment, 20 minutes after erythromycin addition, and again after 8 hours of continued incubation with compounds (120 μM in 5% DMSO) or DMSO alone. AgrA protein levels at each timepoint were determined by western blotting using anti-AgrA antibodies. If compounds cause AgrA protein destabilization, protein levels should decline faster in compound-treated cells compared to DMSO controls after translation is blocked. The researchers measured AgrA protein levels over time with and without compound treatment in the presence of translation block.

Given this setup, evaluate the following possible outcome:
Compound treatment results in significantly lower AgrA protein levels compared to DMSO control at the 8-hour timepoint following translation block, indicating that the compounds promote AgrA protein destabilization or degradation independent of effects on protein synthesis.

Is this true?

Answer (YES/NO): NO